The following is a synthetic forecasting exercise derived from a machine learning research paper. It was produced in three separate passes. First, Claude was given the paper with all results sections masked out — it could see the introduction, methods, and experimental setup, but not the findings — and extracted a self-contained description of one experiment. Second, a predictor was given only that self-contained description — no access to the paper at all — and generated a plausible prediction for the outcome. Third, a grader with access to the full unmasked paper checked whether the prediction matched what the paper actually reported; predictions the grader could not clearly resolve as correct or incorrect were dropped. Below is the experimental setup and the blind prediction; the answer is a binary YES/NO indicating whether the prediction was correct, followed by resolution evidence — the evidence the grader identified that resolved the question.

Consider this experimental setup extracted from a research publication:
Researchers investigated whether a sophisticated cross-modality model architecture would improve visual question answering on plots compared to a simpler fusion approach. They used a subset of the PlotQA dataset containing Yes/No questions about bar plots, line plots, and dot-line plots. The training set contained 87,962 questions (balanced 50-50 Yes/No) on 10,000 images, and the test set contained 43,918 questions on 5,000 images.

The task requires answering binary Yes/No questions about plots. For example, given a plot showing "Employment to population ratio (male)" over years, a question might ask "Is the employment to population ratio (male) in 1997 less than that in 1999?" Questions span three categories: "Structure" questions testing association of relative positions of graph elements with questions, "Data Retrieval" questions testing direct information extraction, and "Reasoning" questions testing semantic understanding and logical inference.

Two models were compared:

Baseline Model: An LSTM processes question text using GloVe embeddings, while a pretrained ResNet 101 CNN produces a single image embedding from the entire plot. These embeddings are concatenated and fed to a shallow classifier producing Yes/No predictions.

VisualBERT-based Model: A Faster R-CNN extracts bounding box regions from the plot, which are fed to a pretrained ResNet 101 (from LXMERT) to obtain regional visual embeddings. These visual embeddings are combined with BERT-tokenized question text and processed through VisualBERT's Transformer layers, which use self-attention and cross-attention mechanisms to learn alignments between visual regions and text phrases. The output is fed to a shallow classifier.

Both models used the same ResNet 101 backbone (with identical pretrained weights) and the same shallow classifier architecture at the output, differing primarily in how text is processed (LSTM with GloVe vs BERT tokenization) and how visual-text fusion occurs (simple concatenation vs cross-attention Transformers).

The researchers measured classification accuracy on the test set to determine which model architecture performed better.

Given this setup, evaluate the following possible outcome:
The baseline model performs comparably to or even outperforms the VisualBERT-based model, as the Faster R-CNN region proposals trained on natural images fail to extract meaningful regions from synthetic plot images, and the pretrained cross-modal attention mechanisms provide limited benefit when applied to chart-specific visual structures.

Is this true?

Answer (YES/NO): YES